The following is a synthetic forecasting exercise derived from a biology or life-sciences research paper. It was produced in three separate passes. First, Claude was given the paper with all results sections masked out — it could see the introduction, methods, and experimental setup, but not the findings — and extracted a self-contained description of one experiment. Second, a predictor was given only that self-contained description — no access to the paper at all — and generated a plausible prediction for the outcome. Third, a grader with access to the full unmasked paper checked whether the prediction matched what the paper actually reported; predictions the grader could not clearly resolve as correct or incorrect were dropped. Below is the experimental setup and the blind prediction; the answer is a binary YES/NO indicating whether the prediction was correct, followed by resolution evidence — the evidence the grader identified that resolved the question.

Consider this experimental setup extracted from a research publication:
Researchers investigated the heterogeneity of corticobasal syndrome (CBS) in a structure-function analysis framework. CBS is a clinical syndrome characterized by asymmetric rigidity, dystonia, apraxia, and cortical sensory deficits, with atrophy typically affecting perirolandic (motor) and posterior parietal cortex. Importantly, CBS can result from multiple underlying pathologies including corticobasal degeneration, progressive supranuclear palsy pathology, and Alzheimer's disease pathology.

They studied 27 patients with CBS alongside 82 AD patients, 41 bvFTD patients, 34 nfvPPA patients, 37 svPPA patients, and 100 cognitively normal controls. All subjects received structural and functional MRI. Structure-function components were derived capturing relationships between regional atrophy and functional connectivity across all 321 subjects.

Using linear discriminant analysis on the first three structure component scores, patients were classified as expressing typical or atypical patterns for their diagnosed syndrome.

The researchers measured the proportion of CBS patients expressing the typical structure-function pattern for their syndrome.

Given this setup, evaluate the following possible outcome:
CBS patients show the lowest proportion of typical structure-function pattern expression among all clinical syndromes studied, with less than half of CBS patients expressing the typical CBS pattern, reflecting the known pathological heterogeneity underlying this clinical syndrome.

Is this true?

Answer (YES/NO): NO